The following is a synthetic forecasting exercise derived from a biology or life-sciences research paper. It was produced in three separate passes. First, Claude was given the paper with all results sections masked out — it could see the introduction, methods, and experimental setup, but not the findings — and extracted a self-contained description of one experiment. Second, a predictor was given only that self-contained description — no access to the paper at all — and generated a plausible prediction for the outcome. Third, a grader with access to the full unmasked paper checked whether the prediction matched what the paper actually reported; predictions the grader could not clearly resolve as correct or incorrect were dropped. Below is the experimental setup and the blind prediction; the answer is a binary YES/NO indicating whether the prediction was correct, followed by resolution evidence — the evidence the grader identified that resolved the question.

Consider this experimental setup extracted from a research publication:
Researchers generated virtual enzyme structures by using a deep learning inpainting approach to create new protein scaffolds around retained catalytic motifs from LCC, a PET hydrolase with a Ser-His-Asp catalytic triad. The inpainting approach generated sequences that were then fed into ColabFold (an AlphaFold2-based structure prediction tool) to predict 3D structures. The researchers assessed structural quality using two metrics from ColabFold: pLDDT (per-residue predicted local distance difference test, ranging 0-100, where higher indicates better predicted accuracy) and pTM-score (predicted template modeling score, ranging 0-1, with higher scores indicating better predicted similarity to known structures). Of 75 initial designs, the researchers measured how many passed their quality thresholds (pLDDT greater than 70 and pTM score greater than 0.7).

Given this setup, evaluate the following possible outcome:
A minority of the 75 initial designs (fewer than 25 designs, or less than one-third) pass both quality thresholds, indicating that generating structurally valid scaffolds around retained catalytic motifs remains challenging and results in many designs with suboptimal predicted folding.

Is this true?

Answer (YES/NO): NO